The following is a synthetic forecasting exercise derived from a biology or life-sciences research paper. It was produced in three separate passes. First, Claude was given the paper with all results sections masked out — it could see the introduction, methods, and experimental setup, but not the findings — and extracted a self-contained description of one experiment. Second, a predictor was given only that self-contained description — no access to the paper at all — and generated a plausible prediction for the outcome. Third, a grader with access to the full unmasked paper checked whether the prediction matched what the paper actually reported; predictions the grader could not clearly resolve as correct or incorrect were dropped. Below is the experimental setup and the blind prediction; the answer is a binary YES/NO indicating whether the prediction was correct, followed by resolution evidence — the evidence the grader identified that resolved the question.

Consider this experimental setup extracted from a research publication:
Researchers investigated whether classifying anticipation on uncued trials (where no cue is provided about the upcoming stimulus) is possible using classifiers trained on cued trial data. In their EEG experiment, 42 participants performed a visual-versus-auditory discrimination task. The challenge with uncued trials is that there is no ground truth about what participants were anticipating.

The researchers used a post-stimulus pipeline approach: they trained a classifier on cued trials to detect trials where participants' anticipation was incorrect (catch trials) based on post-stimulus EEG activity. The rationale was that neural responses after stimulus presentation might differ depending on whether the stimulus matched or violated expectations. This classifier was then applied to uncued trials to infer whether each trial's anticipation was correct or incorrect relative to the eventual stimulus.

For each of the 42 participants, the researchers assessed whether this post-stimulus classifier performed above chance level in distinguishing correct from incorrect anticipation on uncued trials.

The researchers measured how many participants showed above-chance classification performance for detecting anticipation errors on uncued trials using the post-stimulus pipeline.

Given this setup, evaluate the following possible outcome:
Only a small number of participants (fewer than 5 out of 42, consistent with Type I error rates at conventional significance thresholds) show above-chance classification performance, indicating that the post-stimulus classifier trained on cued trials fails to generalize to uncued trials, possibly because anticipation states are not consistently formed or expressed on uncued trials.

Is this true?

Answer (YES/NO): NO